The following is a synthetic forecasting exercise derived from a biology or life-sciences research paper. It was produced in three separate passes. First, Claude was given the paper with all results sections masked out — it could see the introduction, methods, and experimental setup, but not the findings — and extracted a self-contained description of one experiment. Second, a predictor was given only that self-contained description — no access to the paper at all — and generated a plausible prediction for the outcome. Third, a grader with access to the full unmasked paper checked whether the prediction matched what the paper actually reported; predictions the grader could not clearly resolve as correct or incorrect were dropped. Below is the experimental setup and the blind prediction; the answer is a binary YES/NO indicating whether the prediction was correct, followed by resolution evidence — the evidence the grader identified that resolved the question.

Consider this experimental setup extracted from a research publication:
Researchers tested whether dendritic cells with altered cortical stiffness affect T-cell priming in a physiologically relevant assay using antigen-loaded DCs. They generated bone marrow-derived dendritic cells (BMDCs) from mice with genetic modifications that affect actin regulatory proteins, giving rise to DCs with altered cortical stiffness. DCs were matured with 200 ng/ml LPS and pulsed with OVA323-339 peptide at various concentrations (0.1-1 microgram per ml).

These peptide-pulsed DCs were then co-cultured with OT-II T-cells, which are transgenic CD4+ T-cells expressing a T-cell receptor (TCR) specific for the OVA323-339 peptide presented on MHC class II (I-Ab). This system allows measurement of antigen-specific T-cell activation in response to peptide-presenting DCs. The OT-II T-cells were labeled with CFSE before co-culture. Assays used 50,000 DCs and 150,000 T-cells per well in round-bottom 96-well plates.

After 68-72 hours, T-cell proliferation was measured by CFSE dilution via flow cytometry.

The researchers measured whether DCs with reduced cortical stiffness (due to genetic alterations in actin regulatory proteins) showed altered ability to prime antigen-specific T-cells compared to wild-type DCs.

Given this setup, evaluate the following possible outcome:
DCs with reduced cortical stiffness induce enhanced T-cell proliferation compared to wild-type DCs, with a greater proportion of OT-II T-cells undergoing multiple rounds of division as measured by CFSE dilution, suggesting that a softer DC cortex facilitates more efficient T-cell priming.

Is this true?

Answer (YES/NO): NO